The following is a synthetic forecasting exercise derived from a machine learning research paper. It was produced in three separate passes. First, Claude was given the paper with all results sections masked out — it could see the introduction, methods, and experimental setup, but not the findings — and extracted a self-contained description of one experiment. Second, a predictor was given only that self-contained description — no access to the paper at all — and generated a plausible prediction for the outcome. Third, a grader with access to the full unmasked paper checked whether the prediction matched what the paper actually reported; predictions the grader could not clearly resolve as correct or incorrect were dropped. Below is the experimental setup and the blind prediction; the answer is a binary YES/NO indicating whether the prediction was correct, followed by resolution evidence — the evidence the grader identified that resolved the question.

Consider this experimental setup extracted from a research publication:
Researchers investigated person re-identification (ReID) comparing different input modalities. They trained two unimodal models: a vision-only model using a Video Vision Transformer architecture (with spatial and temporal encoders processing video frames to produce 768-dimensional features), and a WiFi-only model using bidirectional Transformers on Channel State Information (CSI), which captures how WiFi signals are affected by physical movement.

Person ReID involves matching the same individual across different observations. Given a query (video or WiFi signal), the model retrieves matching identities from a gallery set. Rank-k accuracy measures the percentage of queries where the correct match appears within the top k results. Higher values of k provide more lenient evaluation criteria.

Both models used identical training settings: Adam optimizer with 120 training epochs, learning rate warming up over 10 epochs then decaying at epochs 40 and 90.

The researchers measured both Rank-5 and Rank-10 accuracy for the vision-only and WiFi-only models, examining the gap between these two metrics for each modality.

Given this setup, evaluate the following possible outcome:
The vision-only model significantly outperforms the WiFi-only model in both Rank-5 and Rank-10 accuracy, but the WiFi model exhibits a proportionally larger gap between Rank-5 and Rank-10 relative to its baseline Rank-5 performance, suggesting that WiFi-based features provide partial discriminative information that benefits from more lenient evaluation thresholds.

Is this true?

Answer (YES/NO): NO